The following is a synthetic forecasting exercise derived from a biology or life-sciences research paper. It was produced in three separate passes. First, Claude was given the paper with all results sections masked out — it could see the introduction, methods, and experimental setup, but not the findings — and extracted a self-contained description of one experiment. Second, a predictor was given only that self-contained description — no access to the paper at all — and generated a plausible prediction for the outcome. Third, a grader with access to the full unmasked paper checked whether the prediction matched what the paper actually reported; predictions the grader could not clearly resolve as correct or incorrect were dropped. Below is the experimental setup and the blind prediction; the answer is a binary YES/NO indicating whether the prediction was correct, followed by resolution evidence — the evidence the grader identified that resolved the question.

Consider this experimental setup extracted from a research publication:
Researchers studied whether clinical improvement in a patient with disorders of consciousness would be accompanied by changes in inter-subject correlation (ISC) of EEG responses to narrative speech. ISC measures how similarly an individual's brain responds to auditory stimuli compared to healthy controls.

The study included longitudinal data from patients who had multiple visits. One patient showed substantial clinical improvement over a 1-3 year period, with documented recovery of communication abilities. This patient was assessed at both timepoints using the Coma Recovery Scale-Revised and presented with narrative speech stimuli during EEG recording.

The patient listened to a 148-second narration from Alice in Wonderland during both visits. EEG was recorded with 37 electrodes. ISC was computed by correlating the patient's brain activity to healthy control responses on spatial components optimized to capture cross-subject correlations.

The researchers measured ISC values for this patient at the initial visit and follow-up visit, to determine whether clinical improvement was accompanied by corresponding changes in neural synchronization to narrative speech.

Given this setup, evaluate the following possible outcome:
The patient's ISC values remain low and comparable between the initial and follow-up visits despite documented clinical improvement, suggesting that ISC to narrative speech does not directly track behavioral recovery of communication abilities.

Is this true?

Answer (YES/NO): NO